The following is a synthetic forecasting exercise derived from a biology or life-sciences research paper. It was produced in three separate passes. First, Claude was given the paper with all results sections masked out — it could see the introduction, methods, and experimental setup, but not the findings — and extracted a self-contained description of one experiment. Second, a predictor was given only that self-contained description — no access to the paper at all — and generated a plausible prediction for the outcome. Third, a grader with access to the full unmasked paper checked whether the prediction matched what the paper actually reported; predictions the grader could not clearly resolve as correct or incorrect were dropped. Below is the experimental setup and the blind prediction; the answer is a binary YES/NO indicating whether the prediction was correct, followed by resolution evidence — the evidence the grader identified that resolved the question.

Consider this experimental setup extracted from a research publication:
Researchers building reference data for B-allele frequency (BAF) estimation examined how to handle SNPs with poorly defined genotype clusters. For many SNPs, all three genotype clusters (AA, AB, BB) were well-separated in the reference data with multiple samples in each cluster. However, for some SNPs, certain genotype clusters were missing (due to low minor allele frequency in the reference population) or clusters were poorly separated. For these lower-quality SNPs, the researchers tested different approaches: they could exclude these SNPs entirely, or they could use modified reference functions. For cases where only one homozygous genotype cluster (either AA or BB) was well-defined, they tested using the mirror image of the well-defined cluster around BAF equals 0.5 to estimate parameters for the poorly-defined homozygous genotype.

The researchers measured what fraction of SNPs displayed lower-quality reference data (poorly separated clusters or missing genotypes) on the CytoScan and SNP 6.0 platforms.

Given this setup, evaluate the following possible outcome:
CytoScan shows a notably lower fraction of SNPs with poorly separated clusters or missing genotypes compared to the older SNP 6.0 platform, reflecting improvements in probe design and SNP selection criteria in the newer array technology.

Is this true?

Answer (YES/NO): YES